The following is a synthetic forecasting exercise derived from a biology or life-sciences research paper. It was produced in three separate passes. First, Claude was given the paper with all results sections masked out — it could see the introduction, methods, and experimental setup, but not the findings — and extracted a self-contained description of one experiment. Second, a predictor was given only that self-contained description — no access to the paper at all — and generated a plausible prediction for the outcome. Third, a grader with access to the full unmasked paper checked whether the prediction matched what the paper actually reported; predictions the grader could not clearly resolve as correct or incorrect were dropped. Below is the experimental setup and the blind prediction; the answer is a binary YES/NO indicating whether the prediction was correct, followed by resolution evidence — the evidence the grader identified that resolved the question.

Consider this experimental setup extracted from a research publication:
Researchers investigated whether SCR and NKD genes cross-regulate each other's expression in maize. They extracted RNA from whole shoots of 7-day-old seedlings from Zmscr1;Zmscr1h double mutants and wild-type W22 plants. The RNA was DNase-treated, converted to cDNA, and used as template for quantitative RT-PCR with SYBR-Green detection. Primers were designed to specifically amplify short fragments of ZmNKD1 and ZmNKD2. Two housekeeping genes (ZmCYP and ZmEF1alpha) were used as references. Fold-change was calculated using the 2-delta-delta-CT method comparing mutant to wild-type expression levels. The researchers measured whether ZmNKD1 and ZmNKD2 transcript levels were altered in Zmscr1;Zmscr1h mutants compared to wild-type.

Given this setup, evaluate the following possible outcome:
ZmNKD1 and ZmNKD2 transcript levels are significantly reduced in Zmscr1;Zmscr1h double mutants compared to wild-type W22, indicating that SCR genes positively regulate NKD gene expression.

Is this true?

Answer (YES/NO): YES